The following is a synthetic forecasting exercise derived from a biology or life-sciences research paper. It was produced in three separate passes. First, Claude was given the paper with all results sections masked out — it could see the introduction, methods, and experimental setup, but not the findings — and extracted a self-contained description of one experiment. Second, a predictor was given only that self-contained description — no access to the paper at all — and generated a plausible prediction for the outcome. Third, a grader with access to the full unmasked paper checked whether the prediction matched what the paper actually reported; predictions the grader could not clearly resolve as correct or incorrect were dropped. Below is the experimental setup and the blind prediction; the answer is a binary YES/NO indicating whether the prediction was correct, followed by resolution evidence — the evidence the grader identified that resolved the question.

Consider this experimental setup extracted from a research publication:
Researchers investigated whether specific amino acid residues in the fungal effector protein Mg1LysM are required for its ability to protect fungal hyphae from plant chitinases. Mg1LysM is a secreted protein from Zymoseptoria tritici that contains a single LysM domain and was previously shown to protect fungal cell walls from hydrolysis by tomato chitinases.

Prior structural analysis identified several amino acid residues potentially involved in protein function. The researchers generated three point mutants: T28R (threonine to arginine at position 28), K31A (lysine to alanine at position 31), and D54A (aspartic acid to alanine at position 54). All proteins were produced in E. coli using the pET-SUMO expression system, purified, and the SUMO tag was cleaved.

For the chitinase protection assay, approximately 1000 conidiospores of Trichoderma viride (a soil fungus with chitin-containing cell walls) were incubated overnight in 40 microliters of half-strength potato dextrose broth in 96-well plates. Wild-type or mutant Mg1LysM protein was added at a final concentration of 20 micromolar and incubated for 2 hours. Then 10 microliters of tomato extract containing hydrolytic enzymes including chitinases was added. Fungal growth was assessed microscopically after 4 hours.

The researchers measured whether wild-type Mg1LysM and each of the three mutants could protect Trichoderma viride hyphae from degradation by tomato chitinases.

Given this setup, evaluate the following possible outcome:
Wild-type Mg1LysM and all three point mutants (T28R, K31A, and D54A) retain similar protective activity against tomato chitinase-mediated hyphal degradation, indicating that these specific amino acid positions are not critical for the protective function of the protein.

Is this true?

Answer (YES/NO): NO